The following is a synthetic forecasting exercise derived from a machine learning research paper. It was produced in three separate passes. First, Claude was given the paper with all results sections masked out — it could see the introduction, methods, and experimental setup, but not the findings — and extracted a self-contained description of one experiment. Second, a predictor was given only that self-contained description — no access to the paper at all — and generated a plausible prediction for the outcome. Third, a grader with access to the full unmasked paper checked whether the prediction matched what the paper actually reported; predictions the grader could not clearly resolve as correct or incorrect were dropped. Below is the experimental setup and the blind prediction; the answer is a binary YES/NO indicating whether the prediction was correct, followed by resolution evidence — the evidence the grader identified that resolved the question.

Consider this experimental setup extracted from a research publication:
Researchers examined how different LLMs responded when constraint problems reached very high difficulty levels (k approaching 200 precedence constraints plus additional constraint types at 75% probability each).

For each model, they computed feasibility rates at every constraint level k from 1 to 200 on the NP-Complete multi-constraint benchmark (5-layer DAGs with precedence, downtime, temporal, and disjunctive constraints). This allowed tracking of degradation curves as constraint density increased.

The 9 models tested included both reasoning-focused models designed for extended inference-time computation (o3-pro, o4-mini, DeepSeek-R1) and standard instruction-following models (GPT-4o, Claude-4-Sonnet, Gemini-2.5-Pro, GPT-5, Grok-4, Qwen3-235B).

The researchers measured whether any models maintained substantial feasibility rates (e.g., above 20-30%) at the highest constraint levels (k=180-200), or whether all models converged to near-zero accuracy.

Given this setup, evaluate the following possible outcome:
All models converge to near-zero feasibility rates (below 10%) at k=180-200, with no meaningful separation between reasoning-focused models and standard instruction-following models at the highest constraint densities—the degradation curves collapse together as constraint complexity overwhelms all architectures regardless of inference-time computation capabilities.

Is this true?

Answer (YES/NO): NO